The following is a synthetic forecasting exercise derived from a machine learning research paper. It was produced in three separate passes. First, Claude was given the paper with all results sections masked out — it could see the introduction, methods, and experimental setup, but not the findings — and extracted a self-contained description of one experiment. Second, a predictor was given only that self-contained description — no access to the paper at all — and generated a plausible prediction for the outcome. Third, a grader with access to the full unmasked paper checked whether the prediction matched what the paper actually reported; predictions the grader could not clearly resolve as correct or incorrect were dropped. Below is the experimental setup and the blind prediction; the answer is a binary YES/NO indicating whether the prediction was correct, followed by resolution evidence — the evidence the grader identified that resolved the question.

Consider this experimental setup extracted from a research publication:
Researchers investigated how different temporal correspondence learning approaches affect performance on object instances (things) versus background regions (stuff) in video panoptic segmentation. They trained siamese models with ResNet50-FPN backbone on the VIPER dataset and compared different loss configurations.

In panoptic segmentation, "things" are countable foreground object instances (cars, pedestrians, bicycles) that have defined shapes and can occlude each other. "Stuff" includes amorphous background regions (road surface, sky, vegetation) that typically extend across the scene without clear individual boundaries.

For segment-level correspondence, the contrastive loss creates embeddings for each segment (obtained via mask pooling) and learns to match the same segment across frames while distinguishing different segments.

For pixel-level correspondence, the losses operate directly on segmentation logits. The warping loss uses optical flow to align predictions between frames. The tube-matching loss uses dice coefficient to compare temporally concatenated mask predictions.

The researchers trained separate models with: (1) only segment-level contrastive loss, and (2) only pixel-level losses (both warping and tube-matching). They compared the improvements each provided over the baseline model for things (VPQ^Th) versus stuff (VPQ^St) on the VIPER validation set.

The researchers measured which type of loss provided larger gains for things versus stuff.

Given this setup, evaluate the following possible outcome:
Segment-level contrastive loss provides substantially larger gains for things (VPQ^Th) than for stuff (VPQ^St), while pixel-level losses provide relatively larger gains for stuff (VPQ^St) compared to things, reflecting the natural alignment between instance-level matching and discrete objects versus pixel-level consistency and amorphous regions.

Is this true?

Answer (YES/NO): NO